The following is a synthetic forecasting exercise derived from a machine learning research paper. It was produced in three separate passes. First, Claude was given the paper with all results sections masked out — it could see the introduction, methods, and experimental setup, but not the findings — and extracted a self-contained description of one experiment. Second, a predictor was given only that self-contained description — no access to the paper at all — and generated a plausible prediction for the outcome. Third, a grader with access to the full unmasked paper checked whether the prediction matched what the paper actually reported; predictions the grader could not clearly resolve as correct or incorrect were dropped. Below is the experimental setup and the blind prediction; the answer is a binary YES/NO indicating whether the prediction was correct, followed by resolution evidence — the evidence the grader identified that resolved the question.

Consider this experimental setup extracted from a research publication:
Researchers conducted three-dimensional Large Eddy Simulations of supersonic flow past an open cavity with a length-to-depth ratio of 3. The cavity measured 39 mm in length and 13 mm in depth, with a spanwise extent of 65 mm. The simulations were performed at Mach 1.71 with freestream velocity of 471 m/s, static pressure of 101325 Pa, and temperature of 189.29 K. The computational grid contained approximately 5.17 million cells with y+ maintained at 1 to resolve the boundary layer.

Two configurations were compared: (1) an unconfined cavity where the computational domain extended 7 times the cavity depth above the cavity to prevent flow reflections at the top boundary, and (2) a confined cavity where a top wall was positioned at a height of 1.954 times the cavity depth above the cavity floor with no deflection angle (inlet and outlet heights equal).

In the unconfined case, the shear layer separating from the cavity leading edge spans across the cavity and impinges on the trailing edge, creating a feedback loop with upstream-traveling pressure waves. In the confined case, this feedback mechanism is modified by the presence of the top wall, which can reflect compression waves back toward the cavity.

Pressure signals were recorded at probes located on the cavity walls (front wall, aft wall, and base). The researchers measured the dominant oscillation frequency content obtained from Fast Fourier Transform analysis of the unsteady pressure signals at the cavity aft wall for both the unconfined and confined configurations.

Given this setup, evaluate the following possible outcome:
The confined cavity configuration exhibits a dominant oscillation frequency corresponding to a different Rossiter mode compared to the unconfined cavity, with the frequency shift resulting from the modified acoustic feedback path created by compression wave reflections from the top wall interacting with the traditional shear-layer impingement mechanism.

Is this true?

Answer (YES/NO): NO